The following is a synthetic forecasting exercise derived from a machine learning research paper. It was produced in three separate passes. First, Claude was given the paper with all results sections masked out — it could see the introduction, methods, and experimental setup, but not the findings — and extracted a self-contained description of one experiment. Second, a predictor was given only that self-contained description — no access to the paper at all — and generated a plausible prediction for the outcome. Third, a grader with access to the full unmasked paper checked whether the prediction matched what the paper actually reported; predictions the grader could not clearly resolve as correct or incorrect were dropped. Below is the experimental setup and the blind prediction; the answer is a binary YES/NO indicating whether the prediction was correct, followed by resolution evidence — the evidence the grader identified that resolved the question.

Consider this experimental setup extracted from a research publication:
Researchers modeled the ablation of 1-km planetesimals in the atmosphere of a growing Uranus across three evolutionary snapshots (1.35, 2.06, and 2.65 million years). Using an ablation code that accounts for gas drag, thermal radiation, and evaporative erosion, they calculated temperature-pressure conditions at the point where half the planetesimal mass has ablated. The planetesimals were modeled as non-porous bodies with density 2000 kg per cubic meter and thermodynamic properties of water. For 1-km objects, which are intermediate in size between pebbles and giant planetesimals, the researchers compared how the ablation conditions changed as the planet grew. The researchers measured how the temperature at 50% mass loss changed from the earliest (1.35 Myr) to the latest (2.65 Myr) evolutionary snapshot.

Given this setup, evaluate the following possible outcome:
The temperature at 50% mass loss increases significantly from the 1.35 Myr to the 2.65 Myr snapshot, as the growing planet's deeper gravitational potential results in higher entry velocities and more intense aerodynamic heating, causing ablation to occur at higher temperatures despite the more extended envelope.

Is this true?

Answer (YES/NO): YES